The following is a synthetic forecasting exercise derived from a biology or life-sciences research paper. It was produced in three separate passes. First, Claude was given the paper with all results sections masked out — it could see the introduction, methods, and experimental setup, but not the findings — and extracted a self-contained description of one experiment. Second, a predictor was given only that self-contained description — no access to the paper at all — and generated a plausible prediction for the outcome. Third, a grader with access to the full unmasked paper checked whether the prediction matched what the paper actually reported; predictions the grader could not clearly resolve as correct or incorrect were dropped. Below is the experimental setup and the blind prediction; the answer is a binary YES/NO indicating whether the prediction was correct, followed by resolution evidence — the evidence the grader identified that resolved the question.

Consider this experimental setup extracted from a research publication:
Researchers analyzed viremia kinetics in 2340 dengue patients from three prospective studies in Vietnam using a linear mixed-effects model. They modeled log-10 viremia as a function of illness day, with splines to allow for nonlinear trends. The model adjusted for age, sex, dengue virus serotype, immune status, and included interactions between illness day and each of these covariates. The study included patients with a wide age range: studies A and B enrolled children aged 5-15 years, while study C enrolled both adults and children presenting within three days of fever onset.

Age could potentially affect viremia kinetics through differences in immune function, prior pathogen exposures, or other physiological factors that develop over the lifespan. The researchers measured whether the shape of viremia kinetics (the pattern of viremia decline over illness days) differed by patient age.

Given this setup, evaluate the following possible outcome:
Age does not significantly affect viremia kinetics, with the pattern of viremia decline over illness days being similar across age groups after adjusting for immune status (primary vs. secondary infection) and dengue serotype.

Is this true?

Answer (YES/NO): YES